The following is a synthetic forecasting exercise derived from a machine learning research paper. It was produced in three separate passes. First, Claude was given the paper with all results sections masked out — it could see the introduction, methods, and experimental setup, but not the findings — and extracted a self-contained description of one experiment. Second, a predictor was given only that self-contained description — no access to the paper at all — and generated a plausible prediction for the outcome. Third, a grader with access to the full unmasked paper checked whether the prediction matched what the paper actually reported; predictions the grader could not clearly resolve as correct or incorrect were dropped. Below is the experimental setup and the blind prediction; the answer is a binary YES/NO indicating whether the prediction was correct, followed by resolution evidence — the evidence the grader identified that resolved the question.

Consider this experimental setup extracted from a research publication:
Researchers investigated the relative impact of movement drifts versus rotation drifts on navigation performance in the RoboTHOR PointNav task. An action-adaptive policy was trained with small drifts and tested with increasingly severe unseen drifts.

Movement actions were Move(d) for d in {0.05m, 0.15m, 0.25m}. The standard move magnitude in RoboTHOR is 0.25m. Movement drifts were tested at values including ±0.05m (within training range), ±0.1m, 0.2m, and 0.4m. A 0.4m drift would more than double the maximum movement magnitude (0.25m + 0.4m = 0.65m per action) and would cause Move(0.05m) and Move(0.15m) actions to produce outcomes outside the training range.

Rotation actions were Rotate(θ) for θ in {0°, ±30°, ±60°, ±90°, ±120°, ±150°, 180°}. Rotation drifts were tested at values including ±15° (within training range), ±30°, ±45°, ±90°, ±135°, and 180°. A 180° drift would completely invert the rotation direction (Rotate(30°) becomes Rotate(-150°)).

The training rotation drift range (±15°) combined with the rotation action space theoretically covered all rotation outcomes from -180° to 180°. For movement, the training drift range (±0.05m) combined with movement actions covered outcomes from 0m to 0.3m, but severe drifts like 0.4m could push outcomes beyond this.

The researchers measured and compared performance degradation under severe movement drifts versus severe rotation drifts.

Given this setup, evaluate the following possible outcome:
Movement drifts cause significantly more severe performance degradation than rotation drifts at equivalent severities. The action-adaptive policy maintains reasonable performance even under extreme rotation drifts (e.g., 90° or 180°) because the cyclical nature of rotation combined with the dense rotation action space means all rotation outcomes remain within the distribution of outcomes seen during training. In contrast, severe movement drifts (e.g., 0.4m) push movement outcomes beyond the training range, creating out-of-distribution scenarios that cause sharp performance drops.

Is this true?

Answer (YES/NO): YES